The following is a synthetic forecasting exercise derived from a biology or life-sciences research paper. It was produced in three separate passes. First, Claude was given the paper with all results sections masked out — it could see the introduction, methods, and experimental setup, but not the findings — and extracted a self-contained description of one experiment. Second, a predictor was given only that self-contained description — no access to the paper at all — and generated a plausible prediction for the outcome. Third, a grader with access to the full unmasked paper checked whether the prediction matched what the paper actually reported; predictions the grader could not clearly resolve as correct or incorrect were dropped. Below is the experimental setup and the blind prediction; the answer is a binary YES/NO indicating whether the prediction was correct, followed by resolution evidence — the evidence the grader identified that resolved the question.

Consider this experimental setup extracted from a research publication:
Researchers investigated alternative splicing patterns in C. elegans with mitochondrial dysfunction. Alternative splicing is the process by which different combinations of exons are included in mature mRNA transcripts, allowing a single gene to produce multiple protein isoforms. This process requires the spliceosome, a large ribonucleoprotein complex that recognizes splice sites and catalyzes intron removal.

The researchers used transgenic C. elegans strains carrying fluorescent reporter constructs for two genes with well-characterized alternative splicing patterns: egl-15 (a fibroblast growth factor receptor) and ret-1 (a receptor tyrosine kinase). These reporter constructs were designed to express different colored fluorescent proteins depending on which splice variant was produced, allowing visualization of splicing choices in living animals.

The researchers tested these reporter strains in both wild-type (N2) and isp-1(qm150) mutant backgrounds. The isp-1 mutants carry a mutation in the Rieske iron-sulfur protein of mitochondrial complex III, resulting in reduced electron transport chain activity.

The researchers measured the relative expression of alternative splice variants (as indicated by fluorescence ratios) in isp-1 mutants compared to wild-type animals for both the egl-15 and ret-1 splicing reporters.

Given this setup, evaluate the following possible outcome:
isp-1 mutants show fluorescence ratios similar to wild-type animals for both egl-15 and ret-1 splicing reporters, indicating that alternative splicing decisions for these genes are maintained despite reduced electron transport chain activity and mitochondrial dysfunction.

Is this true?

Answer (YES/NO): YES